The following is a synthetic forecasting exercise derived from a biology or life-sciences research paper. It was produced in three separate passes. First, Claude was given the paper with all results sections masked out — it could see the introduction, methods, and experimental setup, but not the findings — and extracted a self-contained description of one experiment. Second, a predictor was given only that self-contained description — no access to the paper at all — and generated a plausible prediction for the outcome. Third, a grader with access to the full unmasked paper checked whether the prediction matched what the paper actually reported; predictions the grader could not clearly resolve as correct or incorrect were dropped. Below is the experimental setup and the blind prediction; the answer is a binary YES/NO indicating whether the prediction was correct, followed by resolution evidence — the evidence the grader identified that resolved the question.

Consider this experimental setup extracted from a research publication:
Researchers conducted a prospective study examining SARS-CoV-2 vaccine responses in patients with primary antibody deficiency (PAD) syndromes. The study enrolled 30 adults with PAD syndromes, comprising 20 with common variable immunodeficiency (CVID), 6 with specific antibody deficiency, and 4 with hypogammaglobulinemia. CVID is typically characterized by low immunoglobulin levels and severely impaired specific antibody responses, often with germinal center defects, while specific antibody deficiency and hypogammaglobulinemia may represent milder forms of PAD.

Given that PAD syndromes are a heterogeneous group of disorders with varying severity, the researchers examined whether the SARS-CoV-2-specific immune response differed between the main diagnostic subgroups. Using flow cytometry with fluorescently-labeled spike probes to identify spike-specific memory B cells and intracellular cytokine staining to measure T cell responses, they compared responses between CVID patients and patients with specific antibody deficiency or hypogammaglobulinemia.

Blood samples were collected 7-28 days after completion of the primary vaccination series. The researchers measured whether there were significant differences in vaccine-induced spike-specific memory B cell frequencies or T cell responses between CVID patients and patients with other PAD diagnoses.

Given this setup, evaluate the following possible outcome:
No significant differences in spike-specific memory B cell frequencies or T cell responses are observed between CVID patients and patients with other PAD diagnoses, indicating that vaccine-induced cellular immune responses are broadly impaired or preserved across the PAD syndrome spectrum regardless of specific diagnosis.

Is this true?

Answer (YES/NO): YES